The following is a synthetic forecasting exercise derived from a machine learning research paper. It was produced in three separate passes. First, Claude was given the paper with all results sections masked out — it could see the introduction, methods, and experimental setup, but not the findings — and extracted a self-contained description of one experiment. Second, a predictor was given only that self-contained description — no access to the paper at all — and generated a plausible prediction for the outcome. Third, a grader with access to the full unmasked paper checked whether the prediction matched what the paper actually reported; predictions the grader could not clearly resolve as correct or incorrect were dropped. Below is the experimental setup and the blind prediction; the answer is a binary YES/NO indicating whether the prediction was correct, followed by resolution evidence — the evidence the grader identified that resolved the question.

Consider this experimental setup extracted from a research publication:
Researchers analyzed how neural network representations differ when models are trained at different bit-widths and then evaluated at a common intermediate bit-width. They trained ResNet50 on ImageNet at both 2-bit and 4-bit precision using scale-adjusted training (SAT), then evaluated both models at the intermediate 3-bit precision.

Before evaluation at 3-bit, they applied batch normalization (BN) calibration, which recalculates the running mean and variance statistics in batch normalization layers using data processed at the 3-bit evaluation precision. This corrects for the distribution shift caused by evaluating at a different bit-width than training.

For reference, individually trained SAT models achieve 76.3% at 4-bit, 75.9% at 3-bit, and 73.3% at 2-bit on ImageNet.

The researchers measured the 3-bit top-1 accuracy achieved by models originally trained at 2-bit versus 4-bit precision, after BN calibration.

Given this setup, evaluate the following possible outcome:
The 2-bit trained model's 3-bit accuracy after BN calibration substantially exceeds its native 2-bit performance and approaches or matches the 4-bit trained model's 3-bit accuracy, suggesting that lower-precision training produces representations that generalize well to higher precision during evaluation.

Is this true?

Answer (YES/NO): NO